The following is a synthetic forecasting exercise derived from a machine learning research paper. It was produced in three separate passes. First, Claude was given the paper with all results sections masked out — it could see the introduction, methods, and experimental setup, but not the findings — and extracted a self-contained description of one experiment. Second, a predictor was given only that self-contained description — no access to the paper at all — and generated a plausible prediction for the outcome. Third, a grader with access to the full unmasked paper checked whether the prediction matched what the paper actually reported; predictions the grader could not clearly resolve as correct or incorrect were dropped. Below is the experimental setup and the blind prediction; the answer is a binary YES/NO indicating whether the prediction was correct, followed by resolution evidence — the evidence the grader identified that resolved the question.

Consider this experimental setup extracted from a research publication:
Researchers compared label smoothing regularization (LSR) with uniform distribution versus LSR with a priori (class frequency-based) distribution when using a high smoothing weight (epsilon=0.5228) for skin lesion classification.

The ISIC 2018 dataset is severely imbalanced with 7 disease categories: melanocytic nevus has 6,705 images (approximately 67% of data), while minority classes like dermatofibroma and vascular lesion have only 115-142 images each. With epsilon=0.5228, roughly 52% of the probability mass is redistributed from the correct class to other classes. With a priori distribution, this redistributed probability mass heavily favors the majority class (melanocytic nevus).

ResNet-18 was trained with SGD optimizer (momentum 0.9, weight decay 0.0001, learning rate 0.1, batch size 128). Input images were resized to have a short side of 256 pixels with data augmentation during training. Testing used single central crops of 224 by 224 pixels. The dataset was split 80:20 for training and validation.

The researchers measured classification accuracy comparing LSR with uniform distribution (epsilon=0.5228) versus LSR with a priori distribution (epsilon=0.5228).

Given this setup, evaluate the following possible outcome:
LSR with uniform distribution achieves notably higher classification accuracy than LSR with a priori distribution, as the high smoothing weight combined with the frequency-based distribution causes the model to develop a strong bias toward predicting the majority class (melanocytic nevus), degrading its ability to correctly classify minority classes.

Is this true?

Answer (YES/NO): YES